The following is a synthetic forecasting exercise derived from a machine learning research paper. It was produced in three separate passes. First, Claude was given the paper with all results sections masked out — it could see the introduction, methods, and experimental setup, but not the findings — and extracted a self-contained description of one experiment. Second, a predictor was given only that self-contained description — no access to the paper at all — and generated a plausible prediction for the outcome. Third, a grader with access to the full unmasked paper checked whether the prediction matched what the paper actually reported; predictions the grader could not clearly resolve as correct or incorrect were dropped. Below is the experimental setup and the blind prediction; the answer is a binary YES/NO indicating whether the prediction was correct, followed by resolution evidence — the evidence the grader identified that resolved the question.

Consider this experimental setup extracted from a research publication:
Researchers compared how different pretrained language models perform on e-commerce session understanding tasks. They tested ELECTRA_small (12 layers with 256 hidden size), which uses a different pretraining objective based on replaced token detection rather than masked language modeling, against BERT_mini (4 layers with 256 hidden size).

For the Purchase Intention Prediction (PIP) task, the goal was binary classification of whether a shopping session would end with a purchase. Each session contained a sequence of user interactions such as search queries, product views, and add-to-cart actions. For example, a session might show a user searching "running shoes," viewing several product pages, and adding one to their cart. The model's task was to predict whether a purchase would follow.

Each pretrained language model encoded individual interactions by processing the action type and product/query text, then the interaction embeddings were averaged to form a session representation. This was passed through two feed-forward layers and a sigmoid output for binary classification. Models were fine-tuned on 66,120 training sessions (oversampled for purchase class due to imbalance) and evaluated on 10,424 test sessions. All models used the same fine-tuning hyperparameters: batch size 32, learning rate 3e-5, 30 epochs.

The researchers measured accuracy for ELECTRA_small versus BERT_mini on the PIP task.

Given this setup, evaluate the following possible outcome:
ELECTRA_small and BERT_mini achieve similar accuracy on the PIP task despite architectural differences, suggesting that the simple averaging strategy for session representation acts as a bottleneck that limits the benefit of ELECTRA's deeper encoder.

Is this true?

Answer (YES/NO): NO